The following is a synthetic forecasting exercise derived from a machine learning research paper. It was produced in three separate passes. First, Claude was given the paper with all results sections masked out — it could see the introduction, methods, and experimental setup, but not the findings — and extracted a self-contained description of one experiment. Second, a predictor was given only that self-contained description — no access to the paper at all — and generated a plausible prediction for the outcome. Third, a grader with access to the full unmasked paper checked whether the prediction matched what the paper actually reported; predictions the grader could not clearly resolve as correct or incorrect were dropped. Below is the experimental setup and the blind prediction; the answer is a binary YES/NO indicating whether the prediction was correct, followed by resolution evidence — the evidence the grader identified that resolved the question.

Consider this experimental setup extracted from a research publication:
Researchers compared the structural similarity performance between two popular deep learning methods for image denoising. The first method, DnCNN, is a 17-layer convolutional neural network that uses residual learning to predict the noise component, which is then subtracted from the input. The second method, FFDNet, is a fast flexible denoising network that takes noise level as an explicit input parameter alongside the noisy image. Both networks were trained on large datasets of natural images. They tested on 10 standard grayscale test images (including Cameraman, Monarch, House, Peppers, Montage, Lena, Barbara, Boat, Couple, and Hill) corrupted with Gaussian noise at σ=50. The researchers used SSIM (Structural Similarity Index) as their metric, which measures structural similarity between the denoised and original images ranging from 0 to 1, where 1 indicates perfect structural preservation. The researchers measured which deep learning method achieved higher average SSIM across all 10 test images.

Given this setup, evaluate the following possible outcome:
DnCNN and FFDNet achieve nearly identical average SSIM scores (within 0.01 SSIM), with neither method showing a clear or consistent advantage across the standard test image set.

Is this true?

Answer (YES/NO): NO